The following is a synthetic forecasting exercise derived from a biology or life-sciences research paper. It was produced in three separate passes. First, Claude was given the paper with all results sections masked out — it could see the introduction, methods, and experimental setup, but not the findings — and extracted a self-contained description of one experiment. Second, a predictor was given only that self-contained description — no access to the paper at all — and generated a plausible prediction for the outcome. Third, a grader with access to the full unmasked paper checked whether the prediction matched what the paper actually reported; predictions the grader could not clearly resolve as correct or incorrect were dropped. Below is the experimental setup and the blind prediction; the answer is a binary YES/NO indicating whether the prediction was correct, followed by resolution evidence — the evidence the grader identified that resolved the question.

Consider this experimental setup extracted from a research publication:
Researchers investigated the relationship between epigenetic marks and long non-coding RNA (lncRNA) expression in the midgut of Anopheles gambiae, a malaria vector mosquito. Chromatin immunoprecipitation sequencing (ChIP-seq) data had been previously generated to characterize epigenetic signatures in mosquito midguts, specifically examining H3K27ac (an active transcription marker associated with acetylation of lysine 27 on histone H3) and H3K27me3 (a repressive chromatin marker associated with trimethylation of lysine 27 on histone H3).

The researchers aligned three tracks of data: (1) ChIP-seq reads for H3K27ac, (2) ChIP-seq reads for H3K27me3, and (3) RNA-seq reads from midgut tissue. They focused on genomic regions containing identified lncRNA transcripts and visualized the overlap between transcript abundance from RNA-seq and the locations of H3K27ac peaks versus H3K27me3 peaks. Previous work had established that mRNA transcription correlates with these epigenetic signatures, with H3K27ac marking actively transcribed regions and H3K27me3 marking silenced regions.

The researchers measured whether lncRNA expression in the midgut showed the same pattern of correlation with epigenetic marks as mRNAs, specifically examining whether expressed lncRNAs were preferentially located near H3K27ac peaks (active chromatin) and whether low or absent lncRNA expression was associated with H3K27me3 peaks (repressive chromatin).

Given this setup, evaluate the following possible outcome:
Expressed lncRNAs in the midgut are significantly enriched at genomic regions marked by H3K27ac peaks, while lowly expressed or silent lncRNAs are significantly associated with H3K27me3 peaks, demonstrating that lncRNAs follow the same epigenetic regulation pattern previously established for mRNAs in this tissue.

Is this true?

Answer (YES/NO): YES